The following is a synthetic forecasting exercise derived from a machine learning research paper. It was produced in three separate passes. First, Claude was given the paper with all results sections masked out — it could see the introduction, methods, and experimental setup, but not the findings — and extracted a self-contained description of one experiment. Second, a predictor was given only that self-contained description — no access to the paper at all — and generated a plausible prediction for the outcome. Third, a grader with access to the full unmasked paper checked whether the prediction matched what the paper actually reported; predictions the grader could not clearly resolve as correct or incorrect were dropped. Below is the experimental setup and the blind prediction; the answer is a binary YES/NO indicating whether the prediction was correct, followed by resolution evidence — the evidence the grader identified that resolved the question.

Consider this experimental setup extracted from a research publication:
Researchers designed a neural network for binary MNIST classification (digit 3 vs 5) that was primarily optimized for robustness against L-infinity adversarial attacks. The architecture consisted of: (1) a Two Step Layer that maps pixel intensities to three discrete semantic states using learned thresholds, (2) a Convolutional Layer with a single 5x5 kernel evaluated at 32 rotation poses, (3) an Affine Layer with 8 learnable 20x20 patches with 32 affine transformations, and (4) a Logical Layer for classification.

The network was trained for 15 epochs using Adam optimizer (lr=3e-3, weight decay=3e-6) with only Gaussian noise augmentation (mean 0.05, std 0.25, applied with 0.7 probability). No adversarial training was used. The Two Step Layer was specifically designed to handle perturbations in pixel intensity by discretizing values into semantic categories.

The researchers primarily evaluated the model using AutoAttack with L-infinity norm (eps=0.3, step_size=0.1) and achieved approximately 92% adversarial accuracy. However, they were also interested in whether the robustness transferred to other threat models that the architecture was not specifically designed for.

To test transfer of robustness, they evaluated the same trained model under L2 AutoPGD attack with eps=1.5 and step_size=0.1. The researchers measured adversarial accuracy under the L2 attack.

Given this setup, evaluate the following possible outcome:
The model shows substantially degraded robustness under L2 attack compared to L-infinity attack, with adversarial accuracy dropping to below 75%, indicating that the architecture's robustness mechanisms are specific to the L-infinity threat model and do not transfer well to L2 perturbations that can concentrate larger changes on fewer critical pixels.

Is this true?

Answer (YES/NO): NO